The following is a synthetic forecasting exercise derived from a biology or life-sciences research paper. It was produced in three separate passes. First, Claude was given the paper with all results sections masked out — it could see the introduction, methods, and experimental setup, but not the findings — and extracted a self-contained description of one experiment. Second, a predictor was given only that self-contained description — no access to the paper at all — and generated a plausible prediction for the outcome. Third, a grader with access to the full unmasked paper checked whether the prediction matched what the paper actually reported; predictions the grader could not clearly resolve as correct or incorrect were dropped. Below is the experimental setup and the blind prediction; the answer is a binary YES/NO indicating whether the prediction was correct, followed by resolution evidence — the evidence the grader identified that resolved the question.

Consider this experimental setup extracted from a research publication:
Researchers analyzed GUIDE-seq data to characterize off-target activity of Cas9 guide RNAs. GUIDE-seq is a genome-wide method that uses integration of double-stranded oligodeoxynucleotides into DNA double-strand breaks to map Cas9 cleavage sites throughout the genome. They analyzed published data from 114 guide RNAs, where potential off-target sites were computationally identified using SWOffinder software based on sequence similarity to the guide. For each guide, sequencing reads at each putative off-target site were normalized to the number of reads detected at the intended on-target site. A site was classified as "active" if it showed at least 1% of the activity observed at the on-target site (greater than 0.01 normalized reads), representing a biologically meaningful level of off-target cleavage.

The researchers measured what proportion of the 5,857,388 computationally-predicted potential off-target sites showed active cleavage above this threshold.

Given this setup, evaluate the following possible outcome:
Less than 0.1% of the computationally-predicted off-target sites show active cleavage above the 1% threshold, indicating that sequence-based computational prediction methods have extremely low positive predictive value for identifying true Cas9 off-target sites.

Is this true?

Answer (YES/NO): YES